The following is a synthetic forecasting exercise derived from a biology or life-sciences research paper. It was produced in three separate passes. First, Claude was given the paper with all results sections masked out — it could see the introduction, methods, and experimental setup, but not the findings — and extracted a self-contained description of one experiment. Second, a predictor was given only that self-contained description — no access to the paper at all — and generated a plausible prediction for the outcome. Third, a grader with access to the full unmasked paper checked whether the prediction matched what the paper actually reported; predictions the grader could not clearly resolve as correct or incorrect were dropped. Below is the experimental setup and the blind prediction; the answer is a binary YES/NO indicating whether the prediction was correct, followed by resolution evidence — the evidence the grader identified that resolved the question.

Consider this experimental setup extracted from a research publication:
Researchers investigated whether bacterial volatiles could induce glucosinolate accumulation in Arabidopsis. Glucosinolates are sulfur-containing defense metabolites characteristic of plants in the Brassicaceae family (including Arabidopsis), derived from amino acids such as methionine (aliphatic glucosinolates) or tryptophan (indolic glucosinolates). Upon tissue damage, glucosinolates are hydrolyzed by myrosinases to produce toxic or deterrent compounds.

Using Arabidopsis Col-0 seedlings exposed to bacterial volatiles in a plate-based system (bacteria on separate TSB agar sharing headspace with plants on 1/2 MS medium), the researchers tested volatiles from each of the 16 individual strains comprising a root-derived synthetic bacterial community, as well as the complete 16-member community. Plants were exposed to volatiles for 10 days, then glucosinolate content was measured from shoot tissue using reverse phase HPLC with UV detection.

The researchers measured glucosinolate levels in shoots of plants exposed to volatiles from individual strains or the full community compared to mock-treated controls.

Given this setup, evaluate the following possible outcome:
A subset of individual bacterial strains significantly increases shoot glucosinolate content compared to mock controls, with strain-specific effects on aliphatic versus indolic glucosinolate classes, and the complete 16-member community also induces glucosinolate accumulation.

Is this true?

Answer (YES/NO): NO